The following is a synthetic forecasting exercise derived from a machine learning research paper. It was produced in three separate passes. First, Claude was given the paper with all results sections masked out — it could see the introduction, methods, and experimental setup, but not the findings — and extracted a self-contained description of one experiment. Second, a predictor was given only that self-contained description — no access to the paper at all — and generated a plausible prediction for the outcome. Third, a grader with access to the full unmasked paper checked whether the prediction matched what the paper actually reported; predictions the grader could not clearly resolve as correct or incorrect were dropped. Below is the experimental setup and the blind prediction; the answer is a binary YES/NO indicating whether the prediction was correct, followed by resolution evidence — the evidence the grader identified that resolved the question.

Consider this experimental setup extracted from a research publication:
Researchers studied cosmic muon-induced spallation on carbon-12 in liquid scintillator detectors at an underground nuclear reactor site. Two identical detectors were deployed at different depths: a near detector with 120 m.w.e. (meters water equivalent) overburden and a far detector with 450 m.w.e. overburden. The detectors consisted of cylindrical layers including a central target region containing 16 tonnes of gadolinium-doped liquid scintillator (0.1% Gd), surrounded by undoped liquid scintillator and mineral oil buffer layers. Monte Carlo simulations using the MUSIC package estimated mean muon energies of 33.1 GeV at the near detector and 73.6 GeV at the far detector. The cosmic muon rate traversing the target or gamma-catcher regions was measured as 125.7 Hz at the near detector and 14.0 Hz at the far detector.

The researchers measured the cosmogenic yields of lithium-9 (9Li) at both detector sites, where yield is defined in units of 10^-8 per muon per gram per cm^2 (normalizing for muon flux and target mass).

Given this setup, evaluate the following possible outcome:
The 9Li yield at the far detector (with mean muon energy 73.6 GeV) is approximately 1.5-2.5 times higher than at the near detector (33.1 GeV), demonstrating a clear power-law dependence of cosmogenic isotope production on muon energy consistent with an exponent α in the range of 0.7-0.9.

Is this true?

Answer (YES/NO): YES